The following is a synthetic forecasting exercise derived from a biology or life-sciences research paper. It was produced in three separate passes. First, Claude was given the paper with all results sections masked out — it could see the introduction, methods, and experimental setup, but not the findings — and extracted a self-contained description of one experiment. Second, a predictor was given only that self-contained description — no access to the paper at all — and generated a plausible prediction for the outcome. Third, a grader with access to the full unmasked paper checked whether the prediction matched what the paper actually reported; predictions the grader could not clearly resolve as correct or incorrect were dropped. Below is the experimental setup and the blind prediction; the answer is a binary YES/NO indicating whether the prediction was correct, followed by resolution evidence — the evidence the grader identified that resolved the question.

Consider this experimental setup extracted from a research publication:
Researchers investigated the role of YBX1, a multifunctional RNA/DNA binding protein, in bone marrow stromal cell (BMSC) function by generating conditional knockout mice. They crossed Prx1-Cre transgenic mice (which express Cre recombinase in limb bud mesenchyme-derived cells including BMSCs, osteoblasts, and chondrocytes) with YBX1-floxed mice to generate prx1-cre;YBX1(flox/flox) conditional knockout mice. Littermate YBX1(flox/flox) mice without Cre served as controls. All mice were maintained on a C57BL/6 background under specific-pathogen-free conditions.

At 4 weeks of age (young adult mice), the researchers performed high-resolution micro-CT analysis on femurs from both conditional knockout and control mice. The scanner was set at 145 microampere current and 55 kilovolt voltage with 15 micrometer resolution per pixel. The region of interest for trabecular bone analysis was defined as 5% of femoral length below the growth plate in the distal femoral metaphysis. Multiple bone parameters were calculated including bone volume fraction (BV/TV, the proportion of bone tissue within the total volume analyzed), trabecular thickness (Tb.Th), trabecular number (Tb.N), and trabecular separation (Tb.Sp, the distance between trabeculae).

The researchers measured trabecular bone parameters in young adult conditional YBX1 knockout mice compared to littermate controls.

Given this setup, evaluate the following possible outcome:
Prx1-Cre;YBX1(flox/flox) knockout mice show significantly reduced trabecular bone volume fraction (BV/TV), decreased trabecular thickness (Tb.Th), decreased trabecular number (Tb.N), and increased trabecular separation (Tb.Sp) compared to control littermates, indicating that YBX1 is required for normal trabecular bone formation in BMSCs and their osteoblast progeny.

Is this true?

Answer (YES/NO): YES